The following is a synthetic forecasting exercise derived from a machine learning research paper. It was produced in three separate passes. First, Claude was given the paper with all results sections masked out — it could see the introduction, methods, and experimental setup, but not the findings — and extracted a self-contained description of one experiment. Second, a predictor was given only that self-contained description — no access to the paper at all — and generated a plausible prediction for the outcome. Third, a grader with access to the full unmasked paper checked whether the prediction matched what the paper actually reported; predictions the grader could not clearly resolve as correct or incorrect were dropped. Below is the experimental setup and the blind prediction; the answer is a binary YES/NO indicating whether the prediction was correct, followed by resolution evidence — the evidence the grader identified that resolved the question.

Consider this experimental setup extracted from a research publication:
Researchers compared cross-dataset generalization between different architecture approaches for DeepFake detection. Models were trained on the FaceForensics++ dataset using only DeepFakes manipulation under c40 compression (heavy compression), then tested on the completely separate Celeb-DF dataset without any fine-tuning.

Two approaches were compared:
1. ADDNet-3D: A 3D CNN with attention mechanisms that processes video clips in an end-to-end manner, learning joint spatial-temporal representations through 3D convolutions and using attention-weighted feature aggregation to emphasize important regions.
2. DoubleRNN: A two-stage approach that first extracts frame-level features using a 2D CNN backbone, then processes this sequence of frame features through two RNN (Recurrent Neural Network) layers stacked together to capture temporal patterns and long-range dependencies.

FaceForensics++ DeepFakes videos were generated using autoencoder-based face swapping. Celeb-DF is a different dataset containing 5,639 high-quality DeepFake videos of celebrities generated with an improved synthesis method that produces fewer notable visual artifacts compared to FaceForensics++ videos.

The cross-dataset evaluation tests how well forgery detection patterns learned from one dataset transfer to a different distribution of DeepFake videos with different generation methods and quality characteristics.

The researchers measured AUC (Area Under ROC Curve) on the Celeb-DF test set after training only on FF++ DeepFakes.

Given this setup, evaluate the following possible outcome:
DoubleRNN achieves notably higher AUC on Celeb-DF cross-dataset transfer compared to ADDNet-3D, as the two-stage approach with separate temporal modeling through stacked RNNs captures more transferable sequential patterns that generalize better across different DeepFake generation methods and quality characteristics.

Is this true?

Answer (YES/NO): YES